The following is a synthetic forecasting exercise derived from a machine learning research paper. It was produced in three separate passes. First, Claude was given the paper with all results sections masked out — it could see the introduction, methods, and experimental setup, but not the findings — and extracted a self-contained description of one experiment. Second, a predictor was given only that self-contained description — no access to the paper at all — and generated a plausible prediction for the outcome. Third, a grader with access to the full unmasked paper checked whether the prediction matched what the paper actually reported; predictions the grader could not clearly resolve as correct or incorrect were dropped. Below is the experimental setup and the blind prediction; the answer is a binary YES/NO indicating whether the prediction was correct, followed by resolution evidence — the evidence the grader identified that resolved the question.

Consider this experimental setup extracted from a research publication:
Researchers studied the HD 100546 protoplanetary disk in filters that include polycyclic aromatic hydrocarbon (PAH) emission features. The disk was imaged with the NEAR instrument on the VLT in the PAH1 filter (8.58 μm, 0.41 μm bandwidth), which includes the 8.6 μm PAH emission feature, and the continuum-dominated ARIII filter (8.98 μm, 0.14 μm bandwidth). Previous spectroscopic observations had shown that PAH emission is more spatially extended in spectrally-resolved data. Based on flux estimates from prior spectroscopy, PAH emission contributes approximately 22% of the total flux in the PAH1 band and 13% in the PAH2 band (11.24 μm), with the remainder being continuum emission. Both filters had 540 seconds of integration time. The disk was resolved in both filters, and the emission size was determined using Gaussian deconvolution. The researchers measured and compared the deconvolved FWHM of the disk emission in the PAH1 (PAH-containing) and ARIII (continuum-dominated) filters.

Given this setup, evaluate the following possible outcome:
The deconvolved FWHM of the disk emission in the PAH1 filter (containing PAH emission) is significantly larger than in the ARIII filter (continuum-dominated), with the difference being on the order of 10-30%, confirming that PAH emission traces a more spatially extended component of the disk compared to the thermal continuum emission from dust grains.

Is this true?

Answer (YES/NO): NO